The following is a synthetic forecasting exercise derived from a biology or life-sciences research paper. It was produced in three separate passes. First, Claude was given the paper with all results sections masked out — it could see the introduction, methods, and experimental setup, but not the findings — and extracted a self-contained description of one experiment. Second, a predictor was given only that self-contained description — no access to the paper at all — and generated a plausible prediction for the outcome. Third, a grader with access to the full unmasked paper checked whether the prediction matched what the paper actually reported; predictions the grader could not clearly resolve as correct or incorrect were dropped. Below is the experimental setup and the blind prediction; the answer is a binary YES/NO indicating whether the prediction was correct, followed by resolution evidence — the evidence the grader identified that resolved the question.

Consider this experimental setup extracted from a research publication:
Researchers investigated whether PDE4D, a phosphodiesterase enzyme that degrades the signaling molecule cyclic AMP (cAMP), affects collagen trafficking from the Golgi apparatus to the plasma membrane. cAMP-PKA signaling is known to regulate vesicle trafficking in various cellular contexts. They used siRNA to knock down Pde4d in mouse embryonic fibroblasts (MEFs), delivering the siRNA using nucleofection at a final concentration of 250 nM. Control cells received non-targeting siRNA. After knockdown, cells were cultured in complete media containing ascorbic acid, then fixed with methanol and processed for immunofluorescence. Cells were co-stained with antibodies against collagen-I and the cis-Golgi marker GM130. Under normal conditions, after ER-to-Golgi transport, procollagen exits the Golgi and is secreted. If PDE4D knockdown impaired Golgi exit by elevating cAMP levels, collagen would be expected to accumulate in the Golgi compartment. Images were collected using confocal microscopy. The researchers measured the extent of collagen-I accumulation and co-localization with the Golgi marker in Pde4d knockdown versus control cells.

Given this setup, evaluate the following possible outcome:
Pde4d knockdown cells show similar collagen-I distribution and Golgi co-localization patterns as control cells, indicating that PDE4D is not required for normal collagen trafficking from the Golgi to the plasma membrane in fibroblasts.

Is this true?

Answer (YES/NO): NO